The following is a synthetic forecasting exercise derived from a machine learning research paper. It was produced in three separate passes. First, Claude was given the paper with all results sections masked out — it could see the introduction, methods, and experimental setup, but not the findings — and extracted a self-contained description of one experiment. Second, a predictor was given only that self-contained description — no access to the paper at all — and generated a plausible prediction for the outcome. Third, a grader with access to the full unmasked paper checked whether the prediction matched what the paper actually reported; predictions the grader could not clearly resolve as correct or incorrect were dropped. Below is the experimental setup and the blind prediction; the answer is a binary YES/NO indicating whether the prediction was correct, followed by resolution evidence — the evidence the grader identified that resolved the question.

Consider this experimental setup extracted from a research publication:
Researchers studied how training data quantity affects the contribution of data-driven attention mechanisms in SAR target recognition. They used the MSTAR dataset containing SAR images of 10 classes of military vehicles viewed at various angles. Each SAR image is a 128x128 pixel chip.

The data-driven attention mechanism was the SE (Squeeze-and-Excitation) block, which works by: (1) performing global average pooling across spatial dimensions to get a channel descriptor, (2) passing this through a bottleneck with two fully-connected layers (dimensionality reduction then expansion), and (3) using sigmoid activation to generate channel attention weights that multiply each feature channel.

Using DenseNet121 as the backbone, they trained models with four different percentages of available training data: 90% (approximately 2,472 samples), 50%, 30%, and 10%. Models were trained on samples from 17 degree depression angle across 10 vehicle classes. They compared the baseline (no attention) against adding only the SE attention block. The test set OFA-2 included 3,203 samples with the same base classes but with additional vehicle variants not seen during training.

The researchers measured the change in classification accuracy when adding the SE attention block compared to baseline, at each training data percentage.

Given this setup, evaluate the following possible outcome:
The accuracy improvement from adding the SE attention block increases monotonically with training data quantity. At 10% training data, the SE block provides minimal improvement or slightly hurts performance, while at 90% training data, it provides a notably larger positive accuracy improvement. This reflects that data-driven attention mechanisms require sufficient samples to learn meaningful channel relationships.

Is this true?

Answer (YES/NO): YES